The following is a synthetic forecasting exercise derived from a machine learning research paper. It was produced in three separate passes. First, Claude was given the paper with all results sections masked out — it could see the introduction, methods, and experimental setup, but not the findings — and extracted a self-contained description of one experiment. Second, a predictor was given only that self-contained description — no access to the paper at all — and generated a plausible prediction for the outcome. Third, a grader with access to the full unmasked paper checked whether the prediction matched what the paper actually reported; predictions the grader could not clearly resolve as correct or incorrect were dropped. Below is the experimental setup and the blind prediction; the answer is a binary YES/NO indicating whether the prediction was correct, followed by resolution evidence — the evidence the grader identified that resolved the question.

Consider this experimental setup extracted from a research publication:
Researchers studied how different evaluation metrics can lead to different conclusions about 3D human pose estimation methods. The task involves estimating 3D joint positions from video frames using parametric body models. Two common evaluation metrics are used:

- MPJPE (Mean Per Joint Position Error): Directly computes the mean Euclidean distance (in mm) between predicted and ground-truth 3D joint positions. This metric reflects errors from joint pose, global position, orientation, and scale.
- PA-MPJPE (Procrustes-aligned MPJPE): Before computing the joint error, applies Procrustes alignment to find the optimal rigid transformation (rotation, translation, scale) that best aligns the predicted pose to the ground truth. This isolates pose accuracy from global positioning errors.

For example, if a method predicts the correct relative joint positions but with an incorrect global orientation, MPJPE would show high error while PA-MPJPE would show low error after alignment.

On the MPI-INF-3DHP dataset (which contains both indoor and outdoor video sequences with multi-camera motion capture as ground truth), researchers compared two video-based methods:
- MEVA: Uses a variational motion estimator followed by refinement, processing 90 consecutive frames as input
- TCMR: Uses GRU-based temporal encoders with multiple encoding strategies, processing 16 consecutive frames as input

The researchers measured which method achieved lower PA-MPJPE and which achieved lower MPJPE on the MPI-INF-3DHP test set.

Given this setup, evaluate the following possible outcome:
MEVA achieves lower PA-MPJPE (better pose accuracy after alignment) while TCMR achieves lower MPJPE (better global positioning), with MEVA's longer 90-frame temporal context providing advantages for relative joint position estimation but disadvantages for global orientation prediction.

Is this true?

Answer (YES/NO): NO